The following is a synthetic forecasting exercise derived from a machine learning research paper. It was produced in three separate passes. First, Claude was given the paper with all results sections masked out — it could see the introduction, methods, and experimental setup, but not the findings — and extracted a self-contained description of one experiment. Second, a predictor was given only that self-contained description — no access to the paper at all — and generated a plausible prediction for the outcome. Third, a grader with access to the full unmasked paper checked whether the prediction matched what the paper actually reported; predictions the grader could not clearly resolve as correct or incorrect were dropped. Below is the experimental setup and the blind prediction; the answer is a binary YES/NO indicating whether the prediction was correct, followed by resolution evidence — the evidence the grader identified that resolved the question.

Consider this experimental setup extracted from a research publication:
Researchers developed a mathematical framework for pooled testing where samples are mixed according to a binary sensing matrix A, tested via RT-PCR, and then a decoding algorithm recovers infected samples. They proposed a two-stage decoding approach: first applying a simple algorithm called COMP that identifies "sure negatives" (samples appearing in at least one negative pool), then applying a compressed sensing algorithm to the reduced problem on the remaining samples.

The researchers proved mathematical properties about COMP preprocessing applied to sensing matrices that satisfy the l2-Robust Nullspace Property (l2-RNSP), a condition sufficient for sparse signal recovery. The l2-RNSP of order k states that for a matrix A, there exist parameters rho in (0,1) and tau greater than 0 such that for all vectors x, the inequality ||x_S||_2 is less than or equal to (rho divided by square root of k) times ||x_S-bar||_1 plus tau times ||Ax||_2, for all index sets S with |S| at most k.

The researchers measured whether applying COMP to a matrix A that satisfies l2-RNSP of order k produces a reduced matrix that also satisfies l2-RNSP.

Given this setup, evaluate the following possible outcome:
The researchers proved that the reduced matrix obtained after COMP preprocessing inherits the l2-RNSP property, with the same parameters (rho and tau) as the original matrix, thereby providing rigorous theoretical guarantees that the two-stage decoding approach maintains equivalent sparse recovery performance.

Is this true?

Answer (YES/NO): YES